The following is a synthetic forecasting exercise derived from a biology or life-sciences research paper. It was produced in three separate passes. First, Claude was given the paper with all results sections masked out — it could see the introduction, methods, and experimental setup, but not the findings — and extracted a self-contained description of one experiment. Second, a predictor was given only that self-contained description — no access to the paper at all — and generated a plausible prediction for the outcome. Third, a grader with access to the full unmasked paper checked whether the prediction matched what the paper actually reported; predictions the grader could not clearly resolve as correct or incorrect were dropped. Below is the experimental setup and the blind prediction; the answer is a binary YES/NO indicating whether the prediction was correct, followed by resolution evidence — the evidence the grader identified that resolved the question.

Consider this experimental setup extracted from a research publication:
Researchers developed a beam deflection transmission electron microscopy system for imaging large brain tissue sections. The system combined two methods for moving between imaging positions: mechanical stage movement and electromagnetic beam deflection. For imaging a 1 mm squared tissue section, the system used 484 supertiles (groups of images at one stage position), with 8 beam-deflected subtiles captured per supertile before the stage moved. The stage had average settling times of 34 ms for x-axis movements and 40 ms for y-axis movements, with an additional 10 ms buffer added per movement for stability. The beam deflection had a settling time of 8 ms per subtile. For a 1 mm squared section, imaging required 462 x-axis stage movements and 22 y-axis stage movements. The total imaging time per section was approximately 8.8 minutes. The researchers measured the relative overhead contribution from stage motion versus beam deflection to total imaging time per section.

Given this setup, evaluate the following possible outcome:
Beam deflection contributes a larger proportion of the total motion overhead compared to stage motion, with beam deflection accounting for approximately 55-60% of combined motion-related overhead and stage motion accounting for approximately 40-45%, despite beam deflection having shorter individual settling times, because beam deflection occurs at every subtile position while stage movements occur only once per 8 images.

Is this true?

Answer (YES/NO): YES